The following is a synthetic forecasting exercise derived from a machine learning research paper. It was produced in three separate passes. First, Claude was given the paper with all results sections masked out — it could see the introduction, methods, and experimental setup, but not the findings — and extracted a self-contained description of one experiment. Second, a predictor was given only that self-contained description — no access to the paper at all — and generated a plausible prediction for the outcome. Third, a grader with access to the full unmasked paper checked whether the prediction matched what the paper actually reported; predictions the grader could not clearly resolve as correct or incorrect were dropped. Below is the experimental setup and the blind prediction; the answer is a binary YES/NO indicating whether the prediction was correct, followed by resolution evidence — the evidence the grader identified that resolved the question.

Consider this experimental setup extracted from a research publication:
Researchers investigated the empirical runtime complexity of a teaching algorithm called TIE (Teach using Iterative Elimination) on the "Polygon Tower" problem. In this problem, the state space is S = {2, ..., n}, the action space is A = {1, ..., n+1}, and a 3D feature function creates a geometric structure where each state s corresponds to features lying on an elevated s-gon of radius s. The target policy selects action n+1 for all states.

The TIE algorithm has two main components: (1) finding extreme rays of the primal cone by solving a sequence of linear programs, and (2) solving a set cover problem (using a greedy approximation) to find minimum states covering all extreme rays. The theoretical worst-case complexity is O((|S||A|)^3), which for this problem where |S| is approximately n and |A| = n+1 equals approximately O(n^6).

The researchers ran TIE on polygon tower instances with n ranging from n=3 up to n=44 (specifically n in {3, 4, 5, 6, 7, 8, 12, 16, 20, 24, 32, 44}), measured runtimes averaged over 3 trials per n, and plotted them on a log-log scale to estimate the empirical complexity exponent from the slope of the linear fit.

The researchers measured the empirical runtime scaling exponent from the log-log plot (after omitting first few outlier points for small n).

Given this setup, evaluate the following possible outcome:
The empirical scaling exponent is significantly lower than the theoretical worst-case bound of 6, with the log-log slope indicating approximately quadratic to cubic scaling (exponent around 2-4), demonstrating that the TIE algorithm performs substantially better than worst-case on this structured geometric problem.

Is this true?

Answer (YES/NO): NO